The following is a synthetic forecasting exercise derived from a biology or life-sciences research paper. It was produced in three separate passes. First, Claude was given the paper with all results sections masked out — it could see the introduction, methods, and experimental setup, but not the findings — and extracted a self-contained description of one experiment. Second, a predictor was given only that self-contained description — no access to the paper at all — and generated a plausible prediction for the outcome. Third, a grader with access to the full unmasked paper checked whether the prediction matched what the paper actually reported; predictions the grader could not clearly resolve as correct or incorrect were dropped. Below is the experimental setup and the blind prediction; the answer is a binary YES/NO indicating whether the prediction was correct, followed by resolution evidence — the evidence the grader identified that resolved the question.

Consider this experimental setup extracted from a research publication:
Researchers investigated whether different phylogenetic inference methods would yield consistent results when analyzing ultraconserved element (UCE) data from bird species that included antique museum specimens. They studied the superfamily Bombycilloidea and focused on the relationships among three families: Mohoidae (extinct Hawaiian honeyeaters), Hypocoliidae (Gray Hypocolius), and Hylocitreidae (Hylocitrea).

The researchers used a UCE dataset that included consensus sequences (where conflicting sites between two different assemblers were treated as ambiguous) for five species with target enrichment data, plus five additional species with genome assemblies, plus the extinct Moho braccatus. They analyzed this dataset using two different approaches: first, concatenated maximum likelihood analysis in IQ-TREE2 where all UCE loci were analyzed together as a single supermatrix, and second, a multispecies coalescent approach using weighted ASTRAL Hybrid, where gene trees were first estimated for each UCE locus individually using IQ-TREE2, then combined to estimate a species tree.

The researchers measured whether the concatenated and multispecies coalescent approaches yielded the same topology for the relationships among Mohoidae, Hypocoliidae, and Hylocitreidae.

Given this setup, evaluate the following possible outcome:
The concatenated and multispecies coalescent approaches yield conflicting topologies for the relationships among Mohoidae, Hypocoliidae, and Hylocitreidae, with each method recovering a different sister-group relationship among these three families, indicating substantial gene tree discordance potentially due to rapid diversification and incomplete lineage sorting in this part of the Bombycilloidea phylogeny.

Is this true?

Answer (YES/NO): NO